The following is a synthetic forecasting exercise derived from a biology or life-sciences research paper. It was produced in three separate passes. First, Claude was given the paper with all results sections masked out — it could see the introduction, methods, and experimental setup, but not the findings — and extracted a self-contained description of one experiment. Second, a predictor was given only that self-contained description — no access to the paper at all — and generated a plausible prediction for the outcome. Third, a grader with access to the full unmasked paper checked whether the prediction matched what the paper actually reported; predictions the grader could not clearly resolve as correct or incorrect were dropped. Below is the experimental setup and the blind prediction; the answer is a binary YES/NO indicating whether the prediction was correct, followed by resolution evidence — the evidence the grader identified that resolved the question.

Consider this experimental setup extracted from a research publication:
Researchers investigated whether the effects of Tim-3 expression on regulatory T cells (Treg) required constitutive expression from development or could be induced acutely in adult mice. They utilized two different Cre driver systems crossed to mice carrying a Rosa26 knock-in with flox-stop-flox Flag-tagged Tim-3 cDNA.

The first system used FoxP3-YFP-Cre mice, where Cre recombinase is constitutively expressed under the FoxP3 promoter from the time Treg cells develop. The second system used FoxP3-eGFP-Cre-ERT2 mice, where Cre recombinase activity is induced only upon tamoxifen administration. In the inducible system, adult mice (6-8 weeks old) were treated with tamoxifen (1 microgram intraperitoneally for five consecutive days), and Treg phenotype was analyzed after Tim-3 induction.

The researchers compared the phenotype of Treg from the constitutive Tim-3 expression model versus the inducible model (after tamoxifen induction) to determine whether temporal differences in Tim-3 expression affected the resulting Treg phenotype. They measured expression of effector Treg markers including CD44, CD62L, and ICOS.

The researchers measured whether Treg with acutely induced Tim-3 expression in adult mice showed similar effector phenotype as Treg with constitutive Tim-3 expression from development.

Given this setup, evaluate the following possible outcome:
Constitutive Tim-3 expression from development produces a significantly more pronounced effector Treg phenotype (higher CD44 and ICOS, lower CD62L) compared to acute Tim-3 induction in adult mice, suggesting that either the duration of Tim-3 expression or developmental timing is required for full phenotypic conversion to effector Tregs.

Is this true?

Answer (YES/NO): NO